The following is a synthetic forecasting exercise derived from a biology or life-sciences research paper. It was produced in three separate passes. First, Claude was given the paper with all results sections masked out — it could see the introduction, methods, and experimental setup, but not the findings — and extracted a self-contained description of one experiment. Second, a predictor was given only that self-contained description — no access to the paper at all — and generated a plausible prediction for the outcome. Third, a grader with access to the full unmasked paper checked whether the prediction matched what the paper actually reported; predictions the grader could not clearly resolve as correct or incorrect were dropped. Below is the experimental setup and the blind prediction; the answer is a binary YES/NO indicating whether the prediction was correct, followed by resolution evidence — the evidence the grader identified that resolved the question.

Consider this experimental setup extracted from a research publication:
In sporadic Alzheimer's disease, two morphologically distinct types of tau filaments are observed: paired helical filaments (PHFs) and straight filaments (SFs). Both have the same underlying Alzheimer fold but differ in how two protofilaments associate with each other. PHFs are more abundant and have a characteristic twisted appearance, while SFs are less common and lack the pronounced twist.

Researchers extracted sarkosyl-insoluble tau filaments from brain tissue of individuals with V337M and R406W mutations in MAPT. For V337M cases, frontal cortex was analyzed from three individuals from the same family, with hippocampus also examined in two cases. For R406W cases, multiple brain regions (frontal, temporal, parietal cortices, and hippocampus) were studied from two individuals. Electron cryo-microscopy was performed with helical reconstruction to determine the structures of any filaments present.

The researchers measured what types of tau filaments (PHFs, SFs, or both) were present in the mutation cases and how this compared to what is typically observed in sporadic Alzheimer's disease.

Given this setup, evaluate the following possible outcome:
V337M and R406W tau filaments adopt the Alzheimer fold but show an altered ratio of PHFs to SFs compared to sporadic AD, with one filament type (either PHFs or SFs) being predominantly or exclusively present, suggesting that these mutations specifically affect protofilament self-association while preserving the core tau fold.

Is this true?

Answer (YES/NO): NO